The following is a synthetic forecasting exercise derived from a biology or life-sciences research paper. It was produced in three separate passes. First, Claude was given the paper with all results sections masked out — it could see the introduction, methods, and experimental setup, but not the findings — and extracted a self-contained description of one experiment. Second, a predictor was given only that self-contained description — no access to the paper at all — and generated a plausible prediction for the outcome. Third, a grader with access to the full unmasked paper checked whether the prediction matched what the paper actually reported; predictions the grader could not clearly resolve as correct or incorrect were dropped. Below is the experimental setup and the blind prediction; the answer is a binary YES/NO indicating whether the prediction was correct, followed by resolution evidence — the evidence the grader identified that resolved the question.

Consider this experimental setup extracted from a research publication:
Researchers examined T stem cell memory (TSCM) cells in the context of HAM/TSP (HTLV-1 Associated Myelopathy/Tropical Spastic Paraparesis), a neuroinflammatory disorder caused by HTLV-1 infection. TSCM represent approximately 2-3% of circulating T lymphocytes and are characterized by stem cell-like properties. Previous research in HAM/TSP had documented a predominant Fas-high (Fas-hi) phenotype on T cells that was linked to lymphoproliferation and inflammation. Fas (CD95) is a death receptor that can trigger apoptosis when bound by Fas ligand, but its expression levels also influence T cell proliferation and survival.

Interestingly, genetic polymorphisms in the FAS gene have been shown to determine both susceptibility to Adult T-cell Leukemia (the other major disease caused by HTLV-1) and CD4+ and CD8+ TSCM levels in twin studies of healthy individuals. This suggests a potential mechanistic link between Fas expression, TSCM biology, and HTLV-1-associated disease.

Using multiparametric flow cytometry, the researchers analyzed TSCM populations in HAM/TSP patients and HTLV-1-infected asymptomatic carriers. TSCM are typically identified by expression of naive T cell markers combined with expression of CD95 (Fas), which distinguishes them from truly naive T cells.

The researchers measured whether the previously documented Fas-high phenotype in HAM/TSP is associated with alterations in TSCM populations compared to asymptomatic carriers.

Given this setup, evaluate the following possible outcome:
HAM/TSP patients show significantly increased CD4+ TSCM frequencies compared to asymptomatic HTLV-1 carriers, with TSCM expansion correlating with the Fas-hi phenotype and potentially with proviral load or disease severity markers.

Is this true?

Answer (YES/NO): NO